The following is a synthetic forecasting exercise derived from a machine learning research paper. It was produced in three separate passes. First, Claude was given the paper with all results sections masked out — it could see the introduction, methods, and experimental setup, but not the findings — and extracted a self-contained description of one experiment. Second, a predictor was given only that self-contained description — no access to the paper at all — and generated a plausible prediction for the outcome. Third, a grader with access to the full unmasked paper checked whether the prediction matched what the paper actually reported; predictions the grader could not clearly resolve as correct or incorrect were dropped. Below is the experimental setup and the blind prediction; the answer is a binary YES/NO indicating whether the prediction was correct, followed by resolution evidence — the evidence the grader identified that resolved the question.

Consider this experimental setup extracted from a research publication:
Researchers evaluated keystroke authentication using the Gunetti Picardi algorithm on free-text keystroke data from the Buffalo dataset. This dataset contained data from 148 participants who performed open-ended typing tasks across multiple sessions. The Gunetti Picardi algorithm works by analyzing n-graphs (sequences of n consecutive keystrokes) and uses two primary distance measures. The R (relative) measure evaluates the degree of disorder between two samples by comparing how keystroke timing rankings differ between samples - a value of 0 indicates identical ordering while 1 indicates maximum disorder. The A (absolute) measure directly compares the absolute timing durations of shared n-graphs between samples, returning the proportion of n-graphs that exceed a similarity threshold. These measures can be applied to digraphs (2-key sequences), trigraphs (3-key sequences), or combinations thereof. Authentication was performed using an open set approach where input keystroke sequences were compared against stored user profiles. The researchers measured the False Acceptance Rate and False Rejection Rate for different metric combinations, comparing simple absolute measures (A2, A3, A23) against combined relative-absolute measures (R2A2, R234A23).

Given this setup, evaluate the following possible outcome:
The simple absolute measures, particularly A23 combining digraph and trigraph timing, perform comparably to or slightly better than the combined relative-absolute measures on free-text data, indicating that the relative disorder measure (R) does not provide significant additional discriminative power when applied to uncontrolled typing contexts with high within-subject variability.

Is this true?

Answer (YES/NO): NO